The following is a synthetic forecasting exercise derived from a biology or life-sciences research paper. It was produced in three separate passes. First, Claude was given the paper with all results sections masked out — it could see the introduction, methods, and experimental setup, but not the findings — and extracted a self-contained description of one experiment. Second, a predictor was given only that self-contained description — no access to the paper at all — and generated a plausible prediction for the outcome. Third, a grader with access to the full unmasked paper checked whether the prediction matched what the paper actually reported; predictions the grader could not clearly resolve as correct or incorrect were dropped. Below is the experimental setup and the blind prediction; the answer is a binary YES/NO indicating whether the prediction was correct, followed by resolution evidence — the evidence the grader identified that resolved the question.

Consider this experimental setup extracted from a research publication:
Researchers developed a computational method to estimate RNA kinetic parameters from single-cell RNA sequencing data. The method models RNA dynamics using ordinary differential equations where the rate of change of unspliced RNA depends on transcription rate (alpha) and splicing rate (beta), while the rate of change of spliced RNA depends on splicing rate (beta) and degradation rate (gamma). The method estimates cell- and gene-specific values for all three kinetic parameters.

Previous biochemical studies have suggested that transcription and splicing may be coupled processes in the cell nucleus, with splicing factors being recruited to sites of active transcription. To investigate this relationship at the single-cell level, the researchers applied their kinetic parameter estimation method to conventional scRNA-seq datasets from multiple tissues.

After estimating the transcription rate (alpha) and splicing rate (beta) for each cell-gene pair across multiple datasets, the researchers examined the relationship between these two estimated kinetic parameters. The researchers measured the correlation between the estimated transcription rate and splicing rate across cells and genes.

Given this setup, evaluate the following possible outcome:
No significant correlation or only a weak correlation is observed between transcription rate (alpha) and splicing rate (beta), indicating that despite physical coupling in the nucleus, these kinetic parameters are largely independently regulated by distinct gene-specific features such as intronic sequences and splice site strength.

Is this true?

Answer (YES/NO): NO